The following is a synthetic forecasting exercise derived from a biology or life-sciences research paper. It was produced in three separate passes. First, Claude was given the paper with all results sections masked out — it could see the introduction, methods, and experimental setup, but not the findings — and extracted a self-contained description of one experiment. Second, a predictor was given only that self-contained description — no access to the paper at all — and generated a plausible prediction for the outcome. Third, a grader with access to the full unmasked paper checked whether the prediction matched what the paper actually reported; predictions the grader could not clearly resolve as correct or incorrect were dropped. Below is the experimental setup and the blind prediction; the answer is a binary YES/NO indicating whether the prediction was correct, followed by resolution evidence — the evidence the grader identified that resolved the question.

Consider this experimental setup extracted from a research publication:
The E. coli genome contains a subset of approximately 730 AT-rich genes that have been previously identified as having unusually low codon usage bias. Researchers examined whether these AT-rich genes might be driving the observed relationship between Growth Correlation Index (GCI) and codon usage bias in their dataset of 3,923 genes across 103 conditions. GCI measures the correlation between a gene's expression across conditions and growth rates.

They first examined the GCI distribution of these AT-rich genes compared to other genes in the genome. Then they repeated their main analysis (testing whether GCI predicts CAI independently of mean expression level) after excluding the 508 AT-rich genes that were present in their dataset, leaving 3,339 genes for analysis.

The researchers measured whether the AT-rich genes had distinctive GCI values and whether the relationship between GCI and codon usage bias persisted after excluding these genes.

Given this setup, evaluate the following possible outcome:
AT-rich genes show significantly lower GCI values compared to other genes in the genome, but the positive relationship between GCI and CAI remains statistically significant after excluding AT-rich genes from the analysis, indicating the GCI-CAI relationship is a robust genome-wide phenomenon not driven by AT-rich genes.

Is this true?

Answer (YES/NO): YES